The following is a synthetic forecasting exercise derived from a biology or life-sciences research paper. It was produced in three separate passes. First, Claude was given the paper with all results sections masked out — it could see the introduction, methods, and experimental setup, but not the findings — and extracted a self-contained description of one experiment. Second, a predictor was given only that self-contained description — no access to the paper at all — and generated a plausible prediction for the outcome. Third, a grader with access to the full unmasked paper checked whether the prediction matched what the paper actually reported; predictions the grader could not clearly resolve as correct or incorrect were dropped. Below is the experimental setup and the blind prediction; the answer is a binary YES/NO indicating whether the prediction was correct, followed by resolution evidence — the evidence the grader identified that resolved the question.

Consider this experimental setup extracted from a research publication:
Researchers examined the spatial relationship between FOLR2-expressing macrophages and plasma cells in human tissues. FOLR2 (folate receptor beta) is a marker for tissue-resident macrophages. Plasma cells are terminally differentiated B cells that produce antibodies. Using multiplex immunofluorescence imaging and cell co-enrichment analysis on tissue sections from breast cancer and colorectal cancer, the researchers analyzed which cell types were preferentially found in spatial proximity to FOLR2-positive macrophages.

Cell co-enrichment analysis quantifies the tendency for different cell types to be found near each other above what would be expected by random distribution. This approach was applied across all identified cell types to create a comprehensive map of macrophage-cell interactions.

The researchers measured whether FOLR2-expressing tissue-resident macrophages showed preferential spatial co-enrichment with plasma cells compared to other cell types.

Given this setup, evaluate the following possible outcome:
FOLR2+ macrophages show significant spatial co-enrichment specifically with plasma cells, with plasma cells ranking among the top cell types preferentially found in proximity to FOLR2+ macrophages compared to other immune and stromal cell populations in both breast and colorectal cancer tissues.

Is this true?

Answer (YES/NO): YES